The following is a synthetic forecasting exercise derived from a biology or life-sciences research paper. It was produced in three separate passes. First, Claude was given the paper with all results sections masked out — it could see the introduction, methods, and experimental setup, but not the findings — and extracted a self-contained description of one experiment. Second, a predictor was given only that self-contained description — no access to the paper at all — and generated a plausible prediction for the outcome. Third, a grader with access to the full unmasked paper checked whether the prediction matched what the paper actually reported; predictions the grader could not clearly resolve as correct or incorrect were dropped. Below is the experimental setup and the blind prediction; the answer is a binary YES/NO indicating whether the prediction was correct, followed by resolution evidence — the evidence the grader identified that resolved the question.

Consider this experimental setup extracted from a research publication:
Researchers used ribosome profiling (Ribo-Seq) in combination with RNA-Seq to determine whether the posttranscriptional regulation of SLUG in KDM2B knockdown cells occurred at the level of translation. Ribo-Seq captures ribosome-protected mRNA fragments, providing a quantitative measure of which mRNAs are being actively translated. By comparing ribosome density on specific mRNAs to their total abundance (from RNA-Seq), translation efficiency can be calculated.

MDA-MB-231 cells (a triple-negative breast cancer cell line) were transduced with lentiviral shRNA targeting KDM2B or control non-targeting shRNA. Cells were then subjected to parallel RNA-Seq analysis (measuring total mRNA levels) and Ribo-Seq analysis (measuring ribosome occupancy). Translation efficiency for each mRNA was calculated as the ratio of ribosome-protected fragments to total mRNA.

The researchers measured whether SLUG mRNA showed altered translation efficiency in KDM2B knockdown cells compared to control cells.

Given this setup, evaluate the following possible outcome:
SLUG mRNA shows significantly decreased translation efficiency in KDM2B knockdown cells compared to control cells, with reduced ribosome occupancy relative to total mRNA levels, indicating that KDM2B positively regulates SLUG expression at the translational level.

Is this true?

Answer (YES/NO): NO